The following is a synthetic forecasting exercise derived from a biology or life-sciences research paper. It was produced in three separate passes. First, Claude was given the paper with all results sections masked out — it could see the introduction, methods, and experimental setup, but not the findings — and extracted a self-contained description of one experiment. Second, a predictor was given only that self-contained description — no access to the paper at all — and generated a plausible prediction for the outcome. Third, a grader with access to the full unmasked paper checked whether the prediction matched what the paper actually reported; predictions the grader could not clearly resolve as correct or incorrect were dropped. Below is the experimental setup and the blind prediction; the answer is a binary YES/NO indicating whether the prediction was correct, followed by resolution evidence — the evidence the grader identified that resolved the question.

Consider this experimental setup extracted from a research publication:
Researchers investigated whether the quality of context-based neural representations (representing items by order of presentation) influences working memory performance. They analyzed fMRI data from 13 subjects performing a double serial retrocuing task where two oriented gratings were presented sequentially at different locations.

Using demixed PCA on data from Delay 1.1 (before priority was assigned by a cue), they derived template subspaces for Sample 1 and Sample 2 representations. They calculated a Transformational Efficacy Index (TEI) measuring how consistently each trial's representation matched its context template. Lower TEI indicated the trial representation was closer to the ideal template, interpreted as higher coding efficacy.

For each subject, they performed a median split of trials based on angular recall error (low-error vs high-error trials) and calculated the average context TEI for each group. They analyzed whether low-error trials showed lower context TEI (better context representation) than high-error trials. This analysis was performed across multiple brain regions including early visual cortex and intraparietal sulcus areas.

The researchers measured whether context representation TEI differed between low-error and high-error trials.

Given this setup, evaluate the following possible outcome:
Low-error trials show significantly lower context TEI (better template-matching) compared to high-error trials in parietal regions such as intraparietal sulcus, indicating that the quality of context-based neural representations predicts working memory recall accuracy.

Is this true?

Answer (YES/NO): NO